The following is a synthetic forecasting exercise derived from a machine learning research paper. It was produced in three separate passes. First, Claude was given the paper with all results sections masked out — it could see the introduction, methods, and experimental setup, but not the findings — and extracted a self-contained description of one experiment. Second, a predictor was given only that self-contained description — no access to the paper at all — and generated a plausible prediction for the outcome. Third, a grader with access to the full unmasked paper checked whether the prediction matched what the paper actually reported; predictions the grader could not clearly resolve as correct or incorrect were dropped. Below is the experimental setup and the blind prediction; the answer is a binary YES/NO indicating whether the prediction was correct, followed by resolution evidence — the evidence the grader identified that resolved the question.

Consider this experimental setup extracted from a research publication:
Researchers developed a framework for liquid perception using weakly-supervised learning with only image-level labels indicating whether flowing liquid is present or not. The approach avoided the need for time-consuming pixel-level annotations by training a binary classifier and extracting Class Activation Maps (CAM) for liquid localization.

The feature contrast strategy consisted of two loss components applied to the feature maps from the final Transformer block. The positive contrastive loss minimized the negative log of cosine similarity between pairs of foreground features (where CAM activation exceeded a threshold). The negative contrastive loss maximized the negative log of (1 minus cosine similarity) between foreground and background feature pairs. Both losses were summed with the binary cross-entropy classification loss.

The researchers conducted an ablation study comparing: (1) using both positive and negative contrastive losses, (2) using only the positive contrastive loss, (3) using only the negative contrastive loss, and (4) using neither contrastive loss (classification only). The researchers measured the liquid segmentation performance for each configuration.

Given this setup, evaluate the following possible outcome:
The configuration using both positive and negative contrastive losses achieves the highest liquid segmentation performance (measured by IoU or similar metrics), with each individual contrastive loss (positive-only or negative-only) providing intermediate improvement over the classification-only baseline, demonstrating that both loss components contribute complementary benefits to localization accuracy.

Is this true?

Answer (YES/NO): NO